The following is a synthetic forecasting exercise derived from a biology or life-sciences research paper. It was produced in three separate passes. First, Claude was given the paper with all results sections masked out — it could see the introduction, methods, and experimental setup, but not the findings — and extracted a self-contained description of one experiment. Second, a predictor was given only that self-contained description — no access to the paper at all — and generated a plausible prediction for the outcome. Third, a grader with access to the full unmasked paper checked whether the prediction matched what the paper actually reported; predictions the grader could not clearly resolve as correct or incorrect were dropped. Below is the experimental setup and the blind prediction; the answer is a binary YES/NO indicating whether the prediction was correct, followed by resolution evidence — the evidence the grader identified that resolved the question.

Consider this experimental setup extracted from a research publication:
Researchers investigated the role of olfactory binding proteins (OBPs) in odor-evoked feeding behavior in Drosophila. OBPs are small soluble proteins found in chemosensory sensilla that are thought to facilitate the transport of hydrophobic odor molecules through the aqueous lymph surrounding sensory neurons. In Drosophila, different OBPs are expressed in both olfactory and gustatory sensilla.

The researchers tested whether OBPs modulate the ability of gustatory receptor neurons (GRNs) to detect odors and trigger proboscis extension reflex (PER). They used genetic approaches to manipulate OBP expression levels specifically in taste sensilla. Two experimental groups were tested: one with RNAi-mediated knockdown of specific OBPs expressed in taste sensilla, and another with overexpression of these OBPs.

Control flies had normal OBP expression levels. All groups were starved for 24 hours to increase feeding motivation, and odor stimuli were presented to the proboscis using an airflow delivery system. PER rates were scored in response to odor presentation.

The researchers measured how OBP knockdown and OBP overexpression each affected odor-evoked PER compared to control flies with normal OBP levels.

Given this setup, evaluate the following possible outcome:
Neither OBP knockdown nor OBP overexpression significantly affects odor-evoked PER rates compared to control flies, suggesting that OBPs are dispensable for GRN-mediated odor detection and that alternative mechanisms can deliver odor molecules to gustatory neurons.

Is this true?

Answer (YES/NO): NO